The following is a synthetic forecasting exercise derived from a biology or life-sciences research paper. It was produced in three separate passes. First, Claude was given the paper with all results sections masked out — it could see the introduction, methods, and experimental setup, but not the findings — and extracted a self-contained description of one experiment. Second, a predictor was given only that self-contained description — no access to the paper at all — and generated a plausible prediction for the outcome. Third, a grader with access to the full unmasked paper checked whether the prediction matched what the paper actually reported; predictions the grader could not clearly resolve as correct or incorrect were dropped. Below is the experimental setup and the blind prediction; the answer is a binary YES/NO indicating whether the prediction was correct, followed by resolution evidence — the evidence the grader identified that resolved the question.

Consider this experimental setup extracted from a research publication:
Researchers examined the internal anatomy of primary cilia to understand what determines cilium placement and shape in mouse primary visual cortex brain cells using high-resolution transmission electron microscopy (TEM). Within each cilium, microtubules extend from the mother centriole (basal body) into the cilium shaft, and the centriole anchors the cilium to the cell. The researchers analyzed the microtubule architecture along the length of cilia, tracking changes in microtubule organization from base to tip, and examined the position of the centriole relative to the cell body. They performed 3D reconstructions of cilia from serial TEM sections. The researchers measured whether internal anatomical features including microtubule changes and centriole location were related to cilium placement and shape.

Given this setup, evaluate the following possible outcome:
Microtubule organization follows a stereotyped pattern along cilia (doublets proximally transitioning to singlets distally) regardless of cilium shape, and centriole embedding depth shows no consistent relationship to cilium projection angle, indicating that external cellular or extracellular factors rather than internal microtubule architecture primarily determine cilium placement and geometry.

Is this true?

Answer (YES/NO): NO